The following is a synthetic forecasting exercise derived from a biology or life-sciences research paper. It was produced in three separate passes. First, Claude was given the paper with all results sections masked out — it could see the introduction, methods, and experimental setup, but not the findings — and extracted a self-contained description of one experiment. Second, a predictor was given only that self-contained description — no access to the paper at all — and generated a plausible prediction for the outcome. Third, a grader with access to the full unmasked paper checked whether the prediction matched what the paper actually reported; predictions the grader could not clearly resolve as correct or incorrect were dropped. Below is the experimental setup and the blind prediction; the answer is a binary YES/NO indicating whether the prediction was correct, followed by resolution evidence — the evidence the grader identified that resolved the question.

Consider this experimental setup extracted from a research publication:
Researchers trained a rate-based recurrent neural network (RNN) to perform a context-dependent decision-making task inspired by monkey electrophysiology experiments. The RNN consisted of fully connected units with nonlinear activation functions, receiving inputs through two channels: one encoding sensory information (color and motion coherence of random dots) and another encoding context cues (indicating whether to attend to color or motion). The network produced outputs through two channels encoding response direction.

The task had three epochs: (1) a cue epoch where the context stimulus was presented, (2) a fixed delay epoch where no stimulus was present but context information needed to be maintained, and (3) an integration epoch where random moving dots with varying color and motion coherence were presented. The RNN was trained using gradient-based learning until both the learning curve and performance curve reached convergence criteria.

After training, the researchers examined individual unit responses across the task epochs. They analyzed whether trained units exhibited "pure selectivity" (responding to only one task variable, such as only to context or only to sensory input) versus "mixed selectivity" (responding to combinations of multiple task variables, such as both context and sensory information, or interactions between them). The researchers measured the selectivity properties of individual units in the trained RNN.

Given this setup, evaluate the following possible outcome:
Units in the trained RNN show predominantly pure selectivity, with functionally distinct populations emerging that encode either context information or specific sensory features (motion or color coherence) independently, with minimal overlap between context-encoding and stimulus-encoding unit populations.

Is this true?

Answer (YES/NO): NO